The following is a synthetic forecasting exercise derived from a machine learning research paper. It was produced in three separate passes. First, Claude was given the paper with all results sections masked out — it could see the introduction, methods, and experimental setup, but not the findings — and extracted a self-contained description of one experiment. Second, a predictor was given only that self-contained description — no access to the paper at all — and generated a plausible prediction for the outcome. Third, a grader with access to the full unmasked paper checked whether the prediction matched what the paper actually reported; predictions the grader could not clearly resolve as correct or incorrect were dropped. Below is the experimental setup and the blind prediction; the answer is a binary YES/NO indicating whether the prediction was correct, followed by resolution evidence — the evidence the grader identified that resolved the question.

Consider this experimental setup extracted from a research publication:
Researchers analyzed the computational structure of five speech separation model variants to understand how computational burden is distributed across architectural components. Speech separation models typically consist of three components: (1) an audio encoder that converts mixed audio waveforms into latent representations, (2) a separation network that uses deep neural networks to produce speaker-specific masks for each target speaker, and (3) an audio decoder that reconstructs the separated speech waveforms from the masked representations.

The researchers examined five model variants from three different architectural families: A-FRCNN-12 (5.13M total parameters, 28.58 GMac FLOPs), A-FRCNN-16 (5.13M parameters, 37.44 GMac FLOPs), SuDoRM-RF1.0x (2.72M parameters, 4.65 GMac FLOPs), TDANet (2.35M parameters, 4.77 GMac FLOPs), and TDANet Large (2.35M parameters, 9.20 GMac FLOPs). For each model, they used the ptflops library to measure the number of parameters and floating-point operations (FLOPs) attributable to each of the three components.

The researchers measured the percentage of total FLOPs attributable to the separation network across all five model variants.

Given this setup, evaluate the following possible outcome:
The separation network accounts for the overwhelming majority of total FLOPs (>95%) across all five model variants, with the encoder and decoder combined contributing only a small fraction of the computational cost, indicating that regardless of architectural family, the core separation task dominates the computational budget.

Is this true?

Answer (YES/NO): NO